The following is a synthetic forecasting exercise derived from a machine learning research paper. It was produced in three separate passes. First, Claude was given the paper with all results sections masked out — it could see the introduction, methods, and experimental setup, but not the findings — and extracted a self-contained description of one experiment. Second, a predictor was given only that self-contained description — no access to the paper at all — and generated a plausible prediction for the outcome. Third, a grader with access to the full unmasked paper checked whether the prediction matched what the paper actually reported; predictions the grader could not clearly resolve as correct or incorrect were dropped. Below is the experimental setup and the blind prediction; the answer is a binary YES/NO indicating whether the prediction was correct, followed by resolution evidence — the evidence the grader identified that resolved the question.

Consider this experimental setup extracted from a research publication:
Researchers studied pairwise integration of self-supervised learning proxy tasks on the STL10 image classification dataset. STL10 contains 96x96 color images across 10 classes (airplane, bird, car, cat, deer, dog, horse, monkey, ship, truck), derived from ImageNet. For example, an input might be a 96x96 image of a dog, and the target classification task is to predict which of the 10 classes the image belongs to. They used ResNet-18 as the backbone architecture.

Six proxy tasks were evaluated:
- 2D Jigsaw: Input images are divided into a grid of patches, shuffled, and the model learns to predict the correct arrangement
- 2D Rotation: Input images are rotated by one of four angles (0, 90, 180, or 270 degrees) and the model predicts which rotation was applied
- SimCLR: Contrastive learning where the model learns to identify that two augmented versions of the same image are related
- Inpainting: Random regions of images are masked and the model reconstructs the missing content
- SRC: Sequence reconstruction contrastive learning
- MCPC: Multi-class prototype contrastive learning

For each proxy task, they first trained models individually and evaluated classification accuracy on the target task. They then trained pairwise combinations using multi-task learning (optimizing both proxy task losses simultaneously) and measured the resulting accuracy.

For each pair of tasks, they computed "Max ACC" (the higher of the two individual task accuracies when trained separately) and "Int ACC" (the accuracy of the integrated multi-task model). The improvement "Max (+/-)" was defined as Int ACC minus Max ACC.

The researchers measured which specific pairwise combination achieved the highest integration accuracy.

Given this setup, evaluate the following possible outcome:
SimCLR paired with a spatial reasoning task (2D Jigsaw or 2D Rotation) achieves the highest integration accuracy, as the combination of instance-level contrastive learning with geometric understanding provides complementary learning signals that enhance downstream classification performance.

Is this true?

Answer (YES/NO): YES